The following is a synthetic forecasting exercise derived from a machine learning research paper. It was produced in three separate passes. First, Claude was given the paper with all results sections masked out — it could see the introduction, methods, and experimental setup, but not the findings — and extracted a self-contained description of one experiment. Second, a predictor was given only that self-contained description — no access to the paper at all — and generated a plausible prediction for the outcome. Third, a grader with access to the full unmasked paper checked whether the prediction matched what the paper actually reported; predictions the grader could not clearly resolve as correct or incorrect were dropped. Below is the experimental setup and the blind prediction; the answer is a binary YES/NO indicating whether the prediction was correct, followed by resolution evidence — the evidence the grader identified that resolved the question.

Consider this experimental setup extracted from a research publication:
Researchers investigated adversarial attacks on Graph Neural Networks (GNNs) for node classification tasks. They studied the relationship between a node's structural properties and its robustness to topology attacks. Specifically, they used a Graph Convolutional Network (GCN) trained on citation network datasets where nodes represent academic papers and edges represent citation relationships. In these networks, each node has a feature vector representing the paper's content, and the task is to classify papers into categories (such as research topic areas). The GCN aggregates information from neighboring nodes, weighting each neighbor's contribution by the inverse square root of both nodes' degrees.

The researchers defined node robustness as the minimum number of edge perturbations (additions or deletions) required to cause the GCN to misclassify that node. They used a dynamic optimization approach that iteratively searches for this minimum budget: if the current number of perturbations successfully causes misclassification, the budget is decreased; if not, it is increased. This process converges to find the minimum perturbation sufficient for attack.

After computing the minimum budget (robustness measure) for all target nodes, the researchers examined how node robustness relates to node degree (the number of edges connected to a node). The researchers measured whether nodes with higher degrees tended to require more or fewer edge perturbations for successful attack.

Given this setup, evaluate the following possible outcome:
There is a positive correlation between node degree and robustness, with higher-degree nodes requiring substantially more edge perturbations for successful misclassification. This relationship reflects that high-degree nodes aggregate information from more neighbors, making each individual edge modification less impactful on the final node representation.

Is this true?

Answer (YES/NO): YES